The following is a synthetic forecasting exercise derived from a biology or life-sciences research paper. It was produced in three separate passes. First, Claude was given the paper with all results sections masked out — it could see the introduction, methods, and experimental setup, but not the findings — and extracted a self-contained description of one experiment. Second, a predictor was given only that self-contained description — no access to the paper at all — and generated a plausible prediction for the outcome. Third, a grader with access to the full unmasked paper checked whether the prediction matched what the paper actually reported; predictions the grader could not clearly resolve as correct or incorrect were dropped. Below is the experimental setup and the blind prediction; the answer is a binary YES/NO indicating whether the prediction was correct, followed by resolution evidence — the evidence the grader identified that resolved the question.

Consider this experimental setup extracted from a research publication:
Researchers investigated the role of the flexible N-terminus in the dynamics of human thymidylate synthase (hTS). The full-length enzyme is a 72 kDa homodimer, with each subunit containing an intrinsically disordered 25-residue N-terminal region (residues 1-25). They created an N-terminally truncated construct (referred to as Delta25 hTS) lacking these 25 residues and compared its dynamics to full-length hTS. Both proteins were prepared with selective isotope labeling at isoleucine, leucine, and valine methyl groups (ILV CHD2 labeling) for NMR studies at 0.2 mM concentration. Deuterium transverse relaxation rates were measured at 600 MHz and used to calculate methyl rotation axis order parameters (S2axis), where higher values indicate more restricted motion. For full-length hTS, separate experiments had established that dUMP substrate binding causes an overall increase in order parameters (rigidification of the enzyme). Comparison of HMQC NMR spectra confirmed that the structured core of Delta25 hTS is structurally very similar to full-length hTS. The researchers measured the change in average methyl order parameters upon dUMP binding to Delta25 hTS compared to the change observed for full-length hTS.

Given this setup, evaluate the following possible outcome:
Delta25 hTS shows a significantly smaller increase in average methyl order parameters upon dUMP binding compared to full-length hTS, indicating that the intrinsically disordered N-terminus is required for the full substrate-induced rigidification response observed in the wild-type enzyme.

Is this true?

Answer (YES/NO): YES